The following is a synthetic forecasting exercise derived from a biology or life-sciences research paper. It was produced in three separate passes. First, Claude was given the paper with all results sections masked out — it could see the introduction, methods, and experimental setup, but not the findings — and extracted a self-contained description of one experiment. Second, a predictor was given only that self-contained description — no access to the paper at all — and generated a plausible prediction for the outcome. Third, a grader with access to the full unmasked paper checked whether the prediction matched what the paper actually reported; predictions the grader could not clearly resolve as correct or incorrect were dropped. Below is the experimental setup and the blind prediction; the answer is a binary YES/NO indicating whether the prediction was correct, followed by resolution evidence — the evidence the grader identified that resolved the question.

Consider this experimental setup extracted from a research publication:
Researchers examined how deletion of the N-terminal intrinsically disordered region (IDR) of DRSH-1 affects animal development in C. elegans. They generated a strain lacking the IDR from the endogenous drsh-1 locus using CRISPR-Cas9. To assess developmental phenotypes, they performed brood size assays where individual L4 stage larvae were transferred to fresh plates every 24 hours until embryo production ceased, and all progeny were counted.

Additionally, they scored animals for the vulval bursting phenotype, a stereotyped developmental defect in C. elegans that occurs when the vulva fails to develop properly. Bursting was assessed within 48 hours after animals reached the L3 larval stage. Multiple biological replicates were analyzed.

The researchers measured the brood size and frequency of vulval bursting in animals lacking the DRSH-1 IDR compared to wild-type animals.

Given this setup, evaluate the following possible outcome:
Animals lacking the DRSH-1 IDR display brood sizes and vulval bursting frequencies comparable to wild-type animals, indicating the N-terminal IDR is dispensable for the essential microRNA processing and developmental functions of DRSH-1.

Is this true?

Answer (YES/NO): NO